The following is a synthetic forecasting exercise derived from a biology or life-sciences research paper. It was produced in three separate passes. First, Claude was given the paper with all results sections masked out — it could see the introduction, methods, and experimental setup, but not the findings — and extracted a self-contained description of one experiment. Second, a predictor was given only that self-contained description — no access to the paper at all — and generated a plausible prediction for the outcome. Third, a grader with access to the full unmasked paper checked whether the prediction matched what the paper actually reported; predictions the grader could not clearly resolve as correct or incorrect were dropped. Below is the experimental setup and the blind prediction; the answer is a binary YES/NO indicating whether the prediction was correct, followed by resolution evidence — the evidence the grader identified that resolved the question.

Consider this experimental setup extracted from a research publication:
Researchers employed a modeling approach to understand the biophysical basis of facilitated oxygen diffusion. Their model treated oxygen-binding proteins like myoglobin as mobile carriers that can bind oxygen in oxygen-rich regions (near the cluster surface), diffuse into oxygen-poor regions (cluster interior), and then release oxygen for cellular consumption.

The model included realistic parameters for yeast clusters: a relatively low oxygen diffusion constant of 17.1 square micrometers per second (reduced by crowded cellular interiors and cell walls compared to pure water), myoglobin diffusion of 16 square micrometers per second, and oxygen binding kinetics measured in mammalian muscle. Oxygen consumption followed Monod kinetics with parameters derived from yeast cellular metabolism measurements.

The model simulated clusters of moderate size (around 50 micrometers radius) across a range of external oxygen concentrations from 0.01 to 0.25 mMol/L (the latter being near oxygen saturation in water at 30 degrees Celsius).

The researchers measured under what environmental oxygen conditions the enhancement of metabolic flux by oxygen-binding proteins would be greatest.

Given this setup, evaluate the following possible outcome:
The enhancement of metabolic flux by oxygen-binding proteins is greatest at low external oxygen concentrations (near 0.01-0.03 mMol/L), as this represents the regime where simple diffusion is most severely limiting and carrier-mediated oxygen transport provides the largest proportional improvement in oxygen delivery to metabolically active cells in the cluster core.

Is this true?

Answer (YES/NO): NO